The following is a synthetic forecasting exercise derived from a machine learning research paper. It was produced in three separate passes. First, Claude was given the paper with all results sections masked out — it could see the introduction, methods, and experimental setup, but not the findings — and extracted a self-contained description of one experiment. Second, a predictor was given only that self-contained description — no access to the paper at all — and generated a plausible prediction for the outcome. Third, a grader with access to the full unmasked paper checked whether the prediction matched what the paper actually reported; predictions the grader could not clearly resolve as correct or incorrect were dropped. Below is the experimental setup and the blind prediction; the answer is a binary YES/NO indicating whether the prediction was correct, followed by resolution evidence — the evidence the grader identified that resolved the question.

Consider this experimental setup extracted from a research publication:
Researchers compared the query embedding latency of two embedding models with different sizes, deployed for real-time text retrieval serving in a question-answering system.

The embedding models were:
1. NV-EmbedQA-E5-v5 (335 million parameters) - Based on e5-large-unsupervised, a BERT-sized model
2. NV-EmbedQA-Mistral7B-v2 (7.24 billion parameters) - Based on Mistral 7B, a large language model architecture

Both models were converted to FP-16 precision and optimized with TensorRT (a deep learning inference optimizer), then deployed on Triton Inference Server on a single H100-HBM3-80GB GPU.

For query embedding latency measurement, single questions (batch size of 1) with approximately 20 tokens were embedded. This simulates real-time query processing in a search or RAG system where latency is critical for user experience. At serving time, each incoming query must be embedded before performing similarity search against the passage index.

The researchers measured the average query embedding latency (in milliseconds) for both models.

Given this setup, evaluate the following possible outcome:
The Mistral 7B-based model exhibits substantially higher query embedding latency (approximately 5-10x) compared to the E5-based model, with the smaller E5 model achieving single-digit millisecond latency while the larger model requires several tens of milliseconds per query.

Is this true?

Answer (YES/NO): NO